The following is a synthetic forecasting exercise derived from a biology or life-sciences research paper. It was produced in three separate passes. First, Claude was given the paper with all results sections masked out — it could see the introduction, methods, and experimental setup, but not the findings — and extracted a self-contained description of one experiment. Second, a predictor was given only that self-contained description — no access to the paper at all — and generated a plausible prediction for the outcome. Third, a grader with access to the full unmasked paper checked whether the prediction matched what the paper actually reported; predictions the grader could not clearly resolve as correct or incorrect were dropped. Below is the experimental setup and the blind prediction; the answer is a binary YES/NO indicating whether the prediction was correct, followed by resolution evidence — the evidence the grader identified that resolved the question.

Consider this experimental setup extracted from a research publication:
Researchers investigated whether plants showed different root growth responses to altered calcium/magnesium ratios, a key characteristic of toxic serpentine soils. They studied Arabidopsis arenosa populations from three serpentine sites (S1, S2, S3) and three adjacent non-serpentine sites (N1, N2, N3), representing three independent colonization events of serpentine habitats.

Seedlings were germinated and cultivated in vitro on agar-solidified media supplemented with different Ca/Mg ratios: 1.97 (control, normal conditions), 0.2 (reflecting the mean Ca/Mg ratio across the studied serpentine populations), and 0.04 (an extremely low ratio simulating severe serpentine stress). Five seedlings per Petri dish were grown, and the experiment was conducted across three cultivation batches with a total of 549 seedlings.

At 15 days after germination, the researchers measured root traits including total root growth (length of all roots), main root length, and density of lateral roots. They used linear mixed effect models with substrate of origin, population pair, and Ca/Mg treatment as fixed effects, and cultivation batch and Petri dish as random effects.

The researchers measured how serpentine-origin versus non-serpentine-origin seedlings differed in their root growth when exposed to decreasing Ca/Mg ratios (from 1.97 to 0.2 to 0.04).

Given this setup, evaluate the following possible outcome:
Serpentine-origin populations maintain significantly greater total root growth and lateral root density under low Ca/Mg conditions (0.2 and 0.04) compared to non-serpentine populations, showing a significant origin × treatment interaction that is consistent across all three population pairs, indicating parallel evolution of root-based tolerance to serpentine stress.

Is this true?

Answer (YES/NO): NO